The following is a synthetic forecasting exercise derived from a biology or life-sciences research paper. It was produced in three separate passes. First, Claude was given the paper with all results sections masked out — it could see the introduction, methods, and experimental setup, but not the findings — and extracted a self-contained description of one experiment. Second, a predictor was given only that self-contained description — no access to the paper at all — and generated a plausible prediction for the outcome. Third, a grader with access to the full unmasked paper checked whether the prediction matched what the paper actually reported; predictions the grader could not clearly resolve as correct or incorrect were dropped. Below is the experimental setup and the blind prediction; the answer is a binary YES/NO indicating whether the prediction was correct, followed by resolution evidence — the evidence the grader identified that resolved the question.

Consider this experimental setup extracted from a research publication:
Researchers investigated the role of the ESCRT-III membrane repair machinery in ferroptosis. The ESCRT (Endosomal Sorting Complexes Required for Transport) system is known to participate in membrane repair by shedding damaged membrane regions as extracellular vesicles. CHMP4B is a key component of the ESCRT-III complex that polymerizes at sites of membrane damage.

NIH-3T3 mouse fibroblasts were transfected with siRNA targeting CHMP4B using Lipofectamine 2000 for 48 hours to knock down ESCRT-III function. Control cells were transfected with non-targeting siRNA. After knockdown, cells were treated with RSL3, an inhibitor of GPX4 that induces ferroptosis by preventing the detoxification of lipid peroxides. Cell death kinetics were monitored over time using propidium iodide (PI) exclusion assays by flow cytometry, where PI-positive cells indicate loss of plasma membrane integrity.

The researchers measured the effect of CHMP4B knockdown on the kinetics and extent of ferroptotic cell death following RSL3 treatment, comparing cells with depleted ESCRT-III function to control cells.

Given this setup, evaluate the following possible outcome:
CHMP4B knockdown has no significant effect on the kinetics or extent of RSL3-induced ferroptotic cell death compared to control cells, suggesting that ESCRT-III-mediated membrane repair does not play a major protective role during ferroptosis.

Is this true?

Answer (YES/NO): NO